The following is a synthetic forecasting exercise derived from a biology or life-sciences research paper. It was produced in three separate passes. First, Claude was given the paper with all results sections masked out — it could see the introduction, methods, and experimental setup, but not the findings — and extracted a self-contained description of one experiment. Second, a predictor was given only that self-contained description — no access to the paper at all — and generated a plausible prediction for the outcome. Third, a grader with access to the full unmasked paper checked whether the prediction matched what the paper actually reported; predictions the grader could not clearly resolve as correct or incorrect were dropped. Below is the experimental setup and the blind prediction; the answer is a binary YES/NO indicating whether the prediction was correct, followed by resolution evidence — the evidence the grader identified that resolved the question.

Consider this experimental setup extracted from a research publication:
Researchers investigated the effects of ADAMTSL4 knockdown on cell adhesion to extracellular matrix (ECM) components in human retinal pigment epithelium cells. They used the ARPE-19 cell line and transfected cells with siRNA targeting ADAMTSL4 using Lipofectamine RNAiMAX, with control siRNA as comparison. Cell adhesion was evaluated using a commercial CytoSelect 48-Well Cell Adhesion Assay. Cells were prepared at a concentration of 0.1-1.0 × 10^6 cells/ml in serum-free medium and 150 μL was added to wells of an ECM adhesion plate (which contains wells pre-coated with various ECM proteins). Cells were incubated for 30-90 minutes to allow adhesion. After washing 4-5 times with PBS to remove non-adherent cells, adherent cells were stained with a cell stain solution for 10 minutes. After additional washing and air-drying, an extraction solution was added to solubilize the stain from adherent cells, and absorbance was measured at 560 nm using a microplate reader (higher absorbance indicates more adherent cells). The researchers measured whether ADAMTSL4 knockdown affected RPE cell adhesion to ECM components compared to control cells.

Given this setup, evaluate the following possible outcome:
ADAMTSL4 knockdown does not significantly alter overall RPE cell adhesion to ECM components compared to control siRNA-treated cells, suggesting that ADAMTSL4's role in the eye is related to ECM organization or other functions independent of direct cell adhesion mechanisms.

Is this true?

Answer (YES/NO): NO